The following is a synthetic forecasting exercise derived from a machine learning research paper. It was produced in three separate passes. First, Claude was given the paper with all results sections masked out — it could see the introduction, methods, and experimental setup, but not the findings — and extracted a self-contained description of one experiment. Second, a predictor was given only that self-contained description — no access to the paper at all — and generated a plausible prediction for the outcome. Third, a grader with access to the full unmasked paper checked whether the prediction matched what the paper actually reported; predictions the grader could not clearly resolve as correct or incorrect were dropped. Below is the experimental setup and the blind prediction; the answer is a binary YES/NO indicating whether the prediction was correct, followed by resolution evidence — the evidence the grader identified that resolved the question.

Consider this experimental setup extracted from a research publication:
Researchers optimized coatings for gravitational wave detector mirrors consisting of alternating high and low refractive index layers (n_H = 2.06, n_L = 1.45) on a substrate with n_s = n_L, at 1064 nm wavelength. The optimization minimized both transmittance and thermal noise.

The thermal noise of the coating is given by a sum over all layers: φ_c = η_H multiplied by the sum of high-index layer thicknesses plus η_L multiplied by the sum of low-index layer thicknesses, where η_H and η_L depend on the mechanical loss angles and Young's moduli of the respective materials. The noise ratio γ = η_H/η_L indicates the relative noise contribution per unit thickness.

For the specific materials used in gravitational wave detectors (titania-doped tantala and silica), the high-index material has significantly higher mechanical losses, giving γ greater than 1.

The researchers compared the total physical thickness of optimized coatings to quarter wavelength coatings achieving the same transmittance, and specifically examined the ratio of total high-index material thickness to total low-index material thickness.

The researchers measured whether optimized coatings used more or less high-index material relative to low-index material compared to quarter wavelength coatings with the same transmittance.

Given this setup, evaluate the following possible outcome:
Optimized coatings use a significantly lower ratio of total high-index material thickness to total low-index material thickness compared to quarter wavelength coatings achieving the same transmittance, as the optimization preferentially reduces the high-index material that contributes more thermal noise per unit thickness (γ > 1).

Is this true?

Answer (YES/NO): YES